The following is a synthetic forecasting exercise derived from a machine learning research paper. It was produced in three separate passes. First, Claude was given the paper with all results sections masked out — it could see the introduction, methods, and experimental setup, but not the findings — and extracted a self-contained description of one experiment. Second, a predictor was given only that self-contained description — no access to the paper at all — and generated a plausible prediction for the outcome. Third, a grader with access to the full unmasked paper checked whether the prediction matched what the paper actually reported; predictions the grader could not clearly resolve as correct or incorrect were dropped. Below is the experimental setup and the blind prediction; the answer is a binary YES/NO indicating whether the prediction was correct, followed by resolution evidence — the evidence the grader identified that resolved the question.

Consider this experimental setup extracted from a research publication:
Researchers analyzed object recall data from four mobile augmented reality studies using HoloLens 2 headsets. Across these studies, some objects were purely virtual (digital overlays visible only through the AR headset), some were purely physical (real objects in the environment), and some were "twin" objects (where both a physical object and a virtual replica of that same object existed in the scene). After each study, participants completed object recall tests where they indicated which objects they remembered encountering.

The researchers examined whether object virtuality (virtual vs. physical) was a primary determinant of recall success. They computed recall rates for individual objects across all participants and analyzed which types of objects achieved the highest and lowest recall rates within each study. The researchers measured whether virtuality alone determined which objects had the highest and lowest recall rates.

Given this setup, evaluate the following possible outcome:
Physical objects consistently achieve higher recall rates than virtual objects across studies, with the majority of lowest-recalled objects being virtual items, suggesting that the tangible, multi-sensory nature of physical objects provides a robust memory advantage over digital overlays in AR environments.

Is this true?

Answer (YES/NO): NO